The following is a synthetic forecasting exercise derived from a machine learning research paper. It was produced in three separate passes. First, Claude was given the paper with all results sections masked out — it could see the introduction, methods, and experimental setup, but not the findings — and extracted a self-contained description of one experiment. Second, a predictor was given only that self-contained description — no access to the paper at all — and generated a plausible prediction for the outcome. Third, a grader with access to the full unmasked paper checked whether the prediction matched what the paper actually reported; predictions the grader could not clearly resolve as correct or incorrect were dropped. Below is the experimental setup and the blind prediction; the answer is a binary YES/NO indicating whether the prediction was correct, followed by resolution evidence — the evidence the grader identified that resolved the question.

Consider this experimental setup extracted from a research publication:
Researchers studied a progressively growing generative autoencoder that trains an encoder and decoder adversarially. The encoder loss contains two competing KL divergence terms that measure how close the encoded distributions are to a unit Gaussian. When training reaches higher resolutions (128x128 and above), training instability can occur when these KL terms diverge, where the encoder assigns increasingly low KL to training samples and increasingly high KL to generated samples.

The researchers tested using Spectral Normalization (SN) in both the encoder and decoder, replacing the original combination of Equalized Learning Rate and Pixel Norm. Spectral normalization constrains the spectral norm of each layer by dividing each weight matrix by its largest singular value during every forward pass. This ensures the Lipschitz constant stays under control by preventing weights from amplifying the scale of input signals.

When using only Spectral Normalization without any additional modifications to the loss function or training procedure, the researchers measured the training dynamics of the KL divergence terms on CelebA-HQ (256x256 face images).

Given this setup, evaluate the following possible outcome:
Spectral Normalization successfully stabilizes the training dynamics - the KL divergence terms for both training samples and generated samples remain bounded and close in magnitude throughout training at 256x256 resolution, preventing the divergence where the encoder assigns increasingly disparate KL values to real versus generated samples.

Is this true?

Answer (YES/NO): NO